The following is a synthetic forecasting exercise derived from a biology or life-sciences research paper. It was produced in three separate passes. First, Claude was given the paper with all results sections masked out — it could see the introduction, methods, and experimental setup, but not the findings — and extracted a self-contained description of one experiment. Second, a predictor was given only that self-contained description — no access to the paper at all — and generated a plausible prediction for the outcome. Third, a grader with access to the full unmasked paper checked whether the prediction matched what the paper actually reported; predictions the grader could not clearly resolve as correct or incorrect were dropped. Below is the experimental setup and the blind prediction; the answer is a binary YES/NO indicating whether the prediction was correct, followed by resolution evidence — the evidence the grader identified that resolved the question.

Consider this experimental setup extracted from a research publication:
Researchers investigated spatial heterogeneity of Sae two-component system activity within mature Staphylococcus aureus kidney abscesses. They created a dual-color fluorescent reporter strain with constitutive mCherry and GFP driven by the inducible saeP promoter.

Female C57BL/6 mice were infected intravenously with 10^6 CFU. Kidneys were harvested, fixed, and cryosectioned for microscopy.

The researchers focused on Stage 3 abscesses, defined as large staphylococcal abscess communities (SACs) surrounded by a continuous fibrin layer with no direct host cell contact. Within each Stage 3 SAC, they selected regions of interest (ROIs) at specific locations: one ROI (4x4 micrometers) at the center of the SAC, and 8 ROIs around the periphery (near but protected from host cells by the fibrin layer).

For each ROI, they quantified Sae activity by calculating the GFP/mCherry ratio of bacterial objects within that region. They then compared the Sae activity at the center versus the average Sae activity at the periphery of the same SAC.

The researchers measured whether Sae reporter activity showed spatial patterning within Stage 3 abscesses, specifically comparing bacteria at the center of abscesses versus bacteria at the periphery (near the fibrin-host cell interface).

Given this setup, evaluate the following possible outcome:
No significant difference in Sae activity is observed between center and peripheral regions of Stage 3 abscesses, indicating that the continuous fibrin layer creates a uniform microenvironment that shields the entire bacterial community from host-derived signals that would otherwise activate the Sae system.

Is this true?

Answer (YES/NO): NO